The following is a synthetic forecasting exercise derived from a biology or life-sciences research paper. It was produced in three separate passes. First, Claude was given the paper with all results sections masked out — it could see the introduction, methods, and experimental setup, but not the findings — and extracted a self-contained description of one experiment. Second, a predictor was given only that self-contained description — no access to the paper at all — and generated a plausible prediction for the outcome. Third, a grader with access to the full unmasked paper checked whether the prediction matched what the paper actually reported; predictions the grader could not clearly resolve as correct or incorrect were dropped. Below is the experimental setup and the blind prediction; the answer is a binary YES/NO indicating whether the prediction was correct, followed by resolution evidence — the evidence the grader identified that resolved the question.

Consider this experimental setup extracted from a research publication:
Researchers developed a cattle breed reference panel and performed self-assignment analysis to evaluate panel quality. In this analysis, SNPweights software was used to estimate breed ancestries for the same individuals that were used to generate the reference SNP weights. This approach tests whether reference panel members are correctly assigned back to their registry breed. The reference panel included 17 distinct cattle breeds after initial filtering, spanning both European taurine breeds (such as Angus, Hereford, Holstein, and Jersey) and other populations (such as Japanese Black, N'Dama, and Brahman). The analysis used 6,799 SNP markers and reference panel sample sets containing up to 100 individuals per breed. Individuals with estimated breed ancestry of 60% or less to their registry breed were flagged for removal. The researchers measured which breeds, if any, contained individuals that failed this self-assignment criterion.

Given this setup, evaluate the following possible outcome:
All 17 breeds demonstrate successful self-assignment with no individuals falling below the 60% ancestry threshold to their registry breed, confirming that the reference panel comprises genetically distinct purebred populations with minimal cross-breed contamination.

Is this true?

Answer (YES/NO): NO